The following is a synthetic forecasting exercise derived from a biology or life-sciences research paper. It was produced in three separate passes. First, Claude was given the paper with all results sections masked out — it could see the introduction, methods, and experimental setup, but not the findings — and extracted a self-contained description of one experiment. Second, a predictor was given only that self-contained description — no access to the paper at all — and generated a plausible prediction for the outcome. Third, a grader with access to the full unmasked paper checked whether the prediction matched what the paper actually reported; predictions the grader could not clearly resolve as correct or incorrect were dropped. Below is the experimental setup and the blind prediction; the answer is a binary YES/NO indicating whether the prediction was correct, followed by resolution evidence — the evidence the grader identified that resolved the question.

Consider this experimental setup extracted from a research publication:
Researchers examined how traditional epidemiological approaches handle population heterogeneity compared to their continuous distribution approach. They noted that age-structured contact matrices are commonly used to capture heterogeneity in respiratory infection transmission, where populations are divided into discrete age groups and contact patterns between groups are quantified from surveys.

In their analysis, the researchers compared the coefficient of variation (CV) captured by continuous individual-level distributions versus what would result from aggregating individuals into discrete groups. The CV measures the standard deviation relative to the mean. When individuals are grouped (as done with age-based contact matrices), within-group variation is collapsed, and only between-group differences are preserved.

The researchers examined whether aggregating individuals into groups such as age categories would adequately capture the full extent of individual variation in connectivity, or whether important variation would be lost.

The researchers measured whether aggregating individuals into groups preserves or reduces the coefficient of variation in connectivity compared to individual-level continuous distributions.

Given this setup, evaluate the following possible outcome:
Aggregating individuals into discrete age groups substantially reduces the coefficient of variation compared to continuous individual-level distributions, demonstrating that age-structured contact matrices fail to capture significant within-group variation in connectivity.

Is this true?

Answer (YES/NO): YES